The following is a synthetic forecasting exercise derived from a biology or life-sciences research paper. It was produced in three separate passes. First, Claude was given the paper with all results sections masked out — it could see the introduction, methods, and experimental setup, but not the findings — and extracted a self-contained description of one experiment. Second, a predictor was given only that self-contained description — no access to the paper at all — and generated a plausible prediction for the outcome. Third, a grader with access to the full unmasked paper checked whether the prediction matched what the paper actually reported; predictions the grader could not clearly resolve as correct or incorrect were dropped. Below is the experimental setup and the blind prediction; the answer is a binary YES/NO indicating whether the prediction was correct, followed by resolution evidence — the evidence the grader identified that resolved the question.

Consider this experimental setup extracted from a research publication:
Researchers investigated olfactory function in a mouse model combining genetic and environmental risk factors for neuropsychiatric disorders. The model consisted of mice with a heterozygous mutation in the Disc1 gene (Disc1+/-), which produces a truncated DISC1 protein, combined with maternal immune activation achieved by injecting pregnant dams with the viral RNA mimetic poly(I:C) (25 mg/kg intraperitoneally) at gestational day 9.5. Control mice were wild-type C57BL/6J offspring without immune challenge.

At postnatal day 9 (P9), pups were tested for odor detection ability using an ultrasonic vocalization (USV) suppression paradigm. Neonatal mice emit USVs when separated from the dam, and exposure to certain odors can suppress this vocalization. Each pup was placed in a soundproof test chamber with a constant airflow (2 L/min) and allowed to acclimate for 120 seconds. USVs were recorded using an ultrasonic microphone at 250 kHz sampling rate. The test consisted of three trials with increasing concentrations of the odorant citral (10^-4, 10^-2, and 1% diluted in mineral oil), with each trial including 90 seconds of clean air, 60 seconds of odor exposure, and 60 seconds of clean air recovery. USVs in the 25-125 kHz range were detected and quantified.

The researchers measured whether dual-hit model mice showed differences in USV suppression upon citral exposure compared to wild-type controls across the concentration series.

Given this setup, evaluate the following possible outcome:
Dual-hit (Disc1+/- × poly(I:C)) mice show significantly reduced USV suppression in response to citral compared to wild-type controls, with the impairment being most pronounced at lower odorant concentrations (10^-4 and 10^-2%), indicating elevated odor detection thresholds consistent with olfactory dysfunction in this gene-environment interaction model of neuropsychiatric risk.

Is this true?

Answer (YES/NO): NO